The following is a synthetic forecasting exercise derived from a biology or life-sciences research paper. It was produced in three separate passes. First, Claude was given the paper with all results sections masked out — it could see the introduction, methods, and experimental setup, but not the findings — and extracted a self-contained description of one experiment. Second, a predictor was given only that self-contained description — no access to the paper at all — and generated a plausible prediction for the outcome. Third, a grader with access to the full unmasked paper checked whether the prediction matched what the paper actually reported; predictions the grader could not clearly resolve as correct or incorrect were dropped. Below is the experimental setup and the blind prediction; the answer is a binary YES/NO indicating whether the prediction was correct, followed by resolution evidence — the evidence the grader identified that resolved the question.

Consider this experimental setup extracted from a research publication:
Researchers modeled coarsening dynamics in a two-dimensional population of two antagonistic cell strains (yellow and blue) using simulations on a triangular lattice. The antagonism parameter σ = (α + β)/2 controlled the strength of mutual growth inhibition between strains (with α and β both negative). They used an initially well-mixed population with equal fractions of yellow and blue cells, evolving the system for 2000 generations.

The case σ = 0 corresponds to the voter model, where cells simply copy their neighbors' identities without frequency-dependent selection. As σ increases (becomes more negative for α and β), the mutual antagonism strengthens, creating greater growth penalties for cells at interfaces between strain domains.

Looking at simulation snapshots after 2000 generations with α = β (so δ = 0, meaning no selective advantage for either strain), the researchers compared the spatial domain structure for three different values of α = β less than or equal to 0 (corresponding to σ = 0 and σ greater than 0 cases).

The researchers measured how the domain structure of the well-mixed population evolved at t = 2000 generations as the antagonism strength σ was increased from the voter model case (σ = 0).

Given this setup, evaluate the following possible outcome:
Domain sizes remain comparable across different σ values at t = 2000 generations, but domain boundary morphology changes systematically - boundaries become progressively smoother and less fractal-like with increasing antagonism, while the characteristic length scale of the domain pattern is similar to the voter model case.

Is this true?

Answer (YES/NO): YES